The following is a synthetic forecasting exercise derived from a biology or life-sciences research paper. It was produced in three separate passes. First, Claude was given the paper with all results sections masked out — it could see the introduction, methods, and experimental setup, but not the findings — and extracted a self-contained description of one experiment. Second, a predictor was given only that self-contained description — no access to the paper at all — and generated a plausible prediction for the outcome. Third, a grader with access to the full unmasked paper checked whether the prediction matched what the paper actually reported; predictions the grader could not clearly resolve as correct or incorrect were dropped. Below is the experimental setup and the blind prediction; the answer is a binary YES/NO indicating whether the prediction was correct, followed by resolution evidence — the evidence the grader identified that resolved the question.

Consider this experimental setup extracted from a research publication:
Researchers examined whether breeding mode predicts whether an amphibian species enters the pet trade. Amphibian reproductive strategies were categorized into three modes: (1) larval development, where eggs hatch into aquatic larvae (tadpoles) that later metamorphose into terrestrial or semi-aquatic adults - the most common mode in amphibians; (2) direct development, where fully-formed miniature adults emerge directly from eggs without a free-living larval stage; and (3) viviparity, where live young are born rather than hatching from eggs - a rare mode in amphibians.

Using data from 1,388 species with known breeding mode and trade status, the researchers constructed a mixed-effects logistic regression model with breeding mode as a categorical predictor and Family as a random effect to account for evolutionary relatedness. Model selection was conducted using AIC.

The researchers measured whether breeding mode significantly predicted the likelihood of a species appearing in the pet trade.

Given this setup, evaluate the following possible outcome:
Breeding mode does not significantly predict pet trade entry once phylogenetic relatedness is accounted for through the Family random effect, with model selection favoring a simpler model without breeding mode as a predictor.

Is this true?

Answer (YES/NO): NO